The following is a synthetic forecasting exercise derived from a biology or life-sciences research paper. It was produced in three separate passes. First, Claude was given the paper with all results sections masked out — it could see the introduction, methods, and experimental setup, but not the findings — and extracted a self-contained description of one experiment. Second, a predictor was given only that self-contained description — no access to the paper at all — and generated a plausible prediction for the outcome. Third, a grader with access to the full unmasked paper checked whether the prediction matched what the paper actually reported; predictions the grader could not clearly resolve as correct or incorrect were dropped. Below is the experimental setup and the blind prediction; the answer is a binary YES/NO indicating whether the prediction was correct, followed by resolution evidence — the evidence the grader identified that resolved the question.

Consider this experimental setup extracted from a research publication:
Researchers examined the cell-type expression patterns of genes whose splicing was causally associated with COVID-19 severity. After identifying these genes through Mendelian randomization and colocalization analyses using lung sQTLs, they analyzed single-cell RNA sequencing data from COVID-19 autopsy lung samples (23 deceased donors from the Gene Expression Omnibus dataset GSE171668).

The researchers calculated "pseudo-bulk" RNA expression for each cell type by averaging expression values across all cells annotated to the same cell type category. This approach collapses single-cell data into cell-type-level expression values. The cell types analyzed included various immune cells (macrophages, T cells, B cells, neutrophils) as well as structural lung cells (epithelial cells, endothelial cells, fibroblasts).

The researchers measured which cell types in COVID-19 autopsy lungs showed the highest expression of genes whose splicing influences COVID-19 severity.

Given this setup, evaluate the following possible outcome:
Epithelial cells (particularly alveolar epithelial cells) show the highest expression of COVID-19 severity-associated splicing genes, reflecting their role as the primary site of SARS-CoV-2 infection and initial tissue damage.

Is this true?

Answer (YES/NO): YES